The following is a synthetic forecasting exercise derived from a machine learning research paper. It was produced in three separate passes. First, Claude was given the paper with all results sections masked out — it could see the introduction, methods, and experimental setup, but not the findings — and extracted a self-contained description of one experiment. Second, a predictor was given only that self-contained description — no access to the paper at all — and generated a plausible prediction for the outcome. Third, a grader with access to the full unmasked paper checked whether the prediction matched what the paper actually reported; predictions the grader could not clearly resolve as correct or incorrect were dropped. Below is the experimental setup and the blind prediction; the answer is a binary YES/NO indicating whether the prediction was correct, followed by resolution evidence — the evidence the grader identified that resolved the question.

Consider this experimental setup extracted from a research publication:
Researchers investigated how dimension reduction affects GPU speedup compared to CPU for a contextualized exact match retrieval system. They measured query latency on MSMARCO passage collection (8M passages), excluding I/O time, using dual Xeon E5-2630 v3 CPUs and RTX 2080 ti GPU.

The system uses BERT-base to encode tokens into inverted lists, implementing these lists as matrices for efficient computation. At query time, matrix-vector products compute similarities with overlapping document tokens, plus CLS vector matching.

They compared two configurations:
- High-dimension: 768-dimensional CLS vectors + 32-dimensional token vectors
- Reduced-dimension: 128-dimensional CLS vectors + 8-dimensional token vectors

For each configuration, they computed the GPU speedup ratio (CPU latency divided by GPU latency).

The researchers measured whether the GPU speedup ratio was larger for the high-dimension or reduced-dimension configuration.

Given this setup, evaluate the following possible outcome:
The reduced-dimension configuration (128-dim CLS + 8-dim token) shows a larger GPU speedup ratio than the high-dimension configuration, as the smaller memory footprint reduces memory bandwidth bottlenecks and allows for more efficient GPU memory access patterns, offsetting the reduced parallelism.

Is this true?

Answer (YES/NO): NO